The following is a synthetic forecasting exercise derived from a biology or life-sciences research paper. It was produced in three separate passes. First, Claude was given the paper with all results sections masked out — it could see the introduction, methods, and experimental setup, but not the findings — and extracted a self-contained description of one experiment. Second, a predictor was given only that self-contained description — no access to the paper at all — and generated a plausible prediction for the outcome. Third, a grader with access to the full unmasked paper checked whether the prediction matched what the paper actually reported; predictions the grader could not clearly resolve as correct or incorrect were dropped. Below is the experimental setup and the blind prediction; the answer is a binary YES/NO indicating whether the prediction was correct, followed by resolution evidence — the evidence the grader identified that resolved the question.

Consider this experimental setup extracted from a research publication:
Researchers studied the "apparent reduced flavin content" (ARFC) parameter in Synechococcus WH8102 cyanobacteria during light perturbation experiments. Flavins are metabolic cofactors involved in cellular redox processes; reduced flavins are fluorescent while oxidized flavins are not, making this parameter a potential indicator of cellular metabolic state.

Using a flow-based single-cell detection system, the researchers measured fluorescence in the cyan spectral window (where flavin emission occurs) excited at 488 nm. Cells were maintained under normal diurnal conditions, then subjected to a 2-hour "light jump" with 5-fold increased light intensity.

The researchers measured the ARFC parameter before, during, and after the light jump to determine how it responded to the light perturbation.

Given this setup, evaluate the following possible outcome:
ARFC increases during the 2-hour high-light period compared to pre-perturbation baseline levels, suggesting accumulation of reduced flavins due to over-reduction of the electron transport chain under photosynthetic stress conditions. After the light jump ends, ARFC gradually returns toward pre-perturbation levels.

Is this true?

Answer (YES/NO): YES